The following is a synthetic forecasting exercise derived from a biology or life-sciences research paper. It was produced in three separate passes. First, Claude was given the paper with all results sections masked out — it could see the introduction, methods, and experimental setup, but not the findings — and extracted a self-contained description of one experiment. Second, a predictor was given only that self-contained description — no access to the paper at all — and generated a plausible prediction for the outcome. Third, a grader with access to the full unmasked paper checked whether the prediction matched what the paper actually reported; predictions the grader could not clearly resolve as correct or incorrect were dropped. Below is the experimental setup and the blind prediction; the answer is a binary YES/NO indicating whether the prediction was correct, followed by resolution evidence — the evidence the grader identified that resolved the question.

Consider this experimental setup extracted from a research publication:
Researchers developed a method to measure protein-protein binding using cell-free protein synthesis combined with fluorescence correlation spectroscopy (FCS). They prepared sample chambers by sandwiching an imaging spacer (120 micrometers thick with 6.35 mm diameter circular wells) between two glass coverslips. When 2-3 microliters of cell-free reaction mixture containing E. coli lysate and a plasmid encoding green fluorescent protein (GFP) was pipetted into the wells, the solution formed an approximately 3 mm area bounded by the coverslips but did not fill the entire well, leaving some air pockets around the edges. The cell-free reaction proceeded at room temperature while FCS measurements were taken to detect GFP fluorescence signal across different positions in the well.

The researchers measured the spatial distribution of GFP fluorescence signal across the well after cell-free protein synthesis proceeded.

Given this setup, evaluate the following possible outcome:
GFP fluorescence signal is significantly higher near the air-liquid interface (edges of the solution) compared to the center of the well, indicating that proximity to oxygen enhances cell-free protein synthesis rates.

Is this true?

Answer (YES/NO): YES